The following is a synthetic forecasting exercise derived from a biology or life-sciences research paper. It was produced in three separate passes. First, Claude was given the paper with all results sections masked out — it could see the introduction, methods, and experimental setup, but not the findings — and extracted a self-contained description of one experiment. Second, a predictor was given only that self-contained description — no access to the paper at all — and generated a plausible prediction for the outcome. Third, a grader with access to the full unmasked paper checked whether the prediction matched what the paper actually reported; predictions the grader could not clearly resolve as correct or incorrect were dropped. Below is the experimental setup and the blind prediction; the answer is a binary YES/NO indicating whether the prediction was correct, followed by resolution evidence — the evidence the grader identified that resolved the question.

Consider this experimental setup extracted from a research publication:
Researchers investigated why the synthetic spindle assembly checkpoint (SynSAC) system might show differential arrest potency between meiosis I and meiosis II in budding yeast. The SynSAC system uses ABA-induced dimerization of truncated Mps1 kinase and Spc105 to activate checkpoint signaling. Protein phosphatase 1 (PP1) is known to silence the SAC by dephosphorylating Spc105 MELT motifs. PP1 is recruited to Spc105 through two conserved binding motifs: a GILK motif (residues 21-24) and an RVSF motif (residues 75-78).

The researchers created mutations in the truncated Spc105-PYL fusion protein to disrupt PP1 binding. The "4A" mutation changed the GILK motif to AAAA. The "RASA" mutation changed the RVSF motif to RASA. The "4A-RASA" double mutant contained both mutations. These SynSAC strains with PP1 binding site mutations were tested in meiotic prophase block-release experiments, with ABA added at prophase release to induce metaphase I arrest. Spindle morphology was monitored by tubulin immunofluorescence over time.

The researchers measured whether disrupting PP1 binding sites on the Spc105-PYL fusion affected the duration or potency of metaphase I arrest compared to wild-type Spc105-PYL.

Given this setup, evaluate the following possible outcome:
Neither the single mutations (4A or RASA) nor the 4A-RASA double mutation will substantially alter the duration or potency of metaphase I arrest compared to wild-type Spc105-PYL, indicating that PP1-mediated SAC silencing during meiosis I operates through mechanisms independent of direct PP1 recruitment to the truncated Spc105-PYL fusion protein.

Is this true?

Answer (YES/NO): NO